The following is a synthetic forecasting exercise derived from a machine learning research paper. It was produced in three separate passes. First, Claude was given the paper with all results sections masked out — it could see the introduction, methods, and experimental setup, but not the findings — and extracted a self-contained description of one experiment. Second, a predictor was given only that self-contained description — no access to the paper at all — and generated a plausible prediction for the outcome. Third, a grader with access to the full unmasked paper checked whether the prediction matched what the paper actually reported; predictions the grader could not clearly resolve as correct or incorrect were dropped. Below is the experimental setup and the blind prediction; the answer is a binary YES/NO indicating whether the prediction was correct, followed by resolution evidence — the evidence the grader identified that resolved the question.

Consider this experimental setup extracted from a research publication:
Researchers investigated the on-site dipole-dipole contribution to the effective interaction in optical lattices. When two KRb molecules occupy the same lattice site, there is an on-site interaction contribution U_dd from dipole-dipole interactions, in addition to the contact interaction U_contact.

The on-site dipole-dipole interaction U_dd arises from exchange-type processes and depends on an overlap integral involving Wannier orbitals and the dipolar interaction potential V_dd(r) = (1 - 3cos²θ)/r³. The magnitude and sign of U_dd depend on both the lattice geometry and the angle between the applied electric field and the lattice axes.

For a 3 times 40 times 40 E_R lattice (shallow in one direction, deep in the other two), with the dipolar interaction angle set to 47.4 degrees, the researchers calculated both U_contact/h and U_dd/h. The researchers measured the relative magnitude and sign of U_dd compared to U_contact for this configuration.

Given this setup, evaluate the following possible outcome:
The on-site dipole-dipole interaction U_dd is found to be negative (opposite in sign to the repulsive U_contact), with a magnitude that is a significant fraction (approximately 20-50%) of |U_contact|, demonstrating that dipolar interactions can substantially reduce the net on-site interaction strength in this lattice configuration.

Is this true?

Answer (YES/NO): NO